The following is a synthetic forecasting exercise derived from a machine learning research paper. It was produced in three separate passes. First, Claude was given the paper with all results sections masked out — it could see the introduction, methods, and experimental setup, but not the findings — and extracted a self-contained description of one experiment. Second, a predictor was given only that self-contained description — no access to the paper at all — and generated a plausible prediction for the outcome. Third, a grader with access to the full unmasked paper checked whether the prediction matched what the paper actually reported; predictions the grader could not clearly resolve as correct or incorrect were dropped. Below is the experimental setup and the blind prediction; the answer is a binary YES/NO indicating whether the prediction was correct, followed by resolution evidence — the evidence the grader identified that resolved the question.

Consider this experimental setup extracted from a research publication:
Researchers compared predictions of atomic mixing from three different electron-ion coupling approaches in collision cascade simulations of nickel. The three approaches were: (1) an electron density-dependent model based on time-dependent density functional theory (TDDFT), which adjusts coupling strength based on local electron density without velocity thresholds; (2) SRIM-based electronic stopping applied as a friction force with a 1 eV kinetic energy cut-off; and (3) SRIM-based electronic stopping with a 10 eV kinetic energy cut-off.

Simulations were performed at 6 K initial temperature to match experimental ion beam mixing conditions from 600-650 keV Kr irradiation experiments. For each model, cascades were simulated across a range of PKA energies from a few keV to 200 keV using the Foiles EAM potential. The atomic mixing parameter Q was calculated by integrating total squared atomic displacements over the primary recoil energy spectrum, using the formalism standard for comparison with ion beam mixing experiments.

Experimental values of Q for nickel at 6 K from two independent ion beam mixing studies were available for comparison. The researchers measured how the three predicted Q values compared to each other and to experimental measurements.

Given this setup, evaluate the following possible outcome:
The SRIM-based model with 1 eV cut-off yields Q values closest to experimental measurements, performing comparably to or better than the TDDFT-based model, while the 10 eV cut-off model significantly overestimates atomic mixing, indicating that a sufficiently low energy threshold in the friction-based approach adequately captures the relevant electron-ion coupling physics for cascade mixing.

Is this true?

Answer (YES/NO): NO